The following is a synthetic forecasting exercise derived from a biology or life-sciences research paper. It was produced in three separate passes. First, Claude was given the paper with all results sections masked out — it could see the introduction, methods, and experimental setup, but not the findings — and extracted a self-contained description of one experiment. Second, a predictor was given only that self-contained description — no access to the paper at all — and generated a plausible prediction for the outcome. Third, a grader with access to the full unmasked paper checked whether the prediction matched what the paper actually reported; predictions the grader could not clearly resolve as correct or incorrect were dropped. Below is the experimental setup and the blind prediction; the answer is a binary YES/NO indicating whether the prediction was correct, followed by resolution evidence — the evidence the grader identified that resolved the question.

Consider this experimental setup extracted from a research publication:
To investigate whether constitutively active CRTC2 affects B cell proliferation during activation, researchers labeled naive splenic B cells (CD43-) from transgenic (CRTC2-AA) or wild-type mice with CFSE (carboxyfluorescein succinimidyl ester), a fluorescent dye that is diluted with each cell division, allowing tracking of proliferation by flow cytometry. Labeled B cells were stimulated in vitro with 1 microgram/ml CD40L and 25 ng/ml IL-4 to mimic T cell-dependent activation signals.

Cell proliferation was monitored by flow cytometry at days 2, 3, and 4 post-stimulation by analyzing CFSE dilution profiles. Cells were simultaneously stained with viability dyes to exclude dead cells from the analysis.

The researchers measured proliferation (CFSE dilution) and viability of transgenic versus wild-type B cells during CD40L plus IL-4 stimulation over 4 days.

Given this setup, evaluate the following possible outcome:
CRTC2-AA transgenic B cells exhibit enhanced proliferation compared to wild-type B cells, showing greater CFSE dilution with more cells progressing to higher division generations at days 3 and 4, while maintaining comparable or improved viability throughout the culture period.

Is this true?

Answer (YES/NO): NO